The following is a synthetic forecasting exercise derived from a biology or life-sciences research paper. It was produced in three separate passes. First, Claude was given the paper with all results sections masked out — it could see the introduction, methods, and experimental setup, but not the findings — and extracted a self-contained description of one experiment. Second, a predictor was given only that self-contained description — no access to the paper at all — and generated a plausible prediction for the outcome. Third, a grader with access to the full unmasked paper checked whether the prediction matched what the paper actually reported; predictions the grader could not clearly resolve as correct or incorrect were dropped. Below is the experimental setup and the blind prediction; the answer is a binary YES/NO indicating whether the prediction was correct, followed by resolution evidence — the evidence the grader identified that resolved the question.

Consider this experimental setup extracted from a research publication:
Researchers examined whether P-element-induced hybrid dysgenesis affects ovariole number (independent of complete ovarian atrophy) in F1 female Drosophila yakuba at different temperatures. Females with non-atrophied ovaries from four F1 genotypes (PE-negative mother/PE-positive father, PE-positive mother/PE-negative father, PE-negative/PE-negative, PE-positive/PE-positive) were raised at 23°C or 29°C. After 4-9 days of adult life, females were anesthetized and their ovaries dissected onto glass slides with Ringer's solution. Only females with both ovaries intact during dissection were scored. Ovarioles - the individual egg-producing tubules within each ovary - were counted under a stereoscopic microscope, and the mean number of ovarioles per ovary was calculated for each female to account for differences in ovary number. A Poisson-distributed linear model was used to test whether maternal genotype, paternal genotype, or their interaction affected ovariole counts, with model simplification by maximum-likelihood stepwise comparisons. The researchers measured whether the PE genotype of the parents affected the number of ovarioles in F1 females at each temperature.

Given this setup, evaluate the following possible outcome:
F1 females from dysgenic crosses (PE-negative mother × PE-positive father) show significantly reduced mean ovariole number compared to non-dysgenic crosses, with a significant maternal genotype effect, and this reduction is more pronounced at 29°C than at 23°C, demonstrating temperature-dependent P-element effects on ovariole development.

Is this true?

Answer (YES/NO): NO